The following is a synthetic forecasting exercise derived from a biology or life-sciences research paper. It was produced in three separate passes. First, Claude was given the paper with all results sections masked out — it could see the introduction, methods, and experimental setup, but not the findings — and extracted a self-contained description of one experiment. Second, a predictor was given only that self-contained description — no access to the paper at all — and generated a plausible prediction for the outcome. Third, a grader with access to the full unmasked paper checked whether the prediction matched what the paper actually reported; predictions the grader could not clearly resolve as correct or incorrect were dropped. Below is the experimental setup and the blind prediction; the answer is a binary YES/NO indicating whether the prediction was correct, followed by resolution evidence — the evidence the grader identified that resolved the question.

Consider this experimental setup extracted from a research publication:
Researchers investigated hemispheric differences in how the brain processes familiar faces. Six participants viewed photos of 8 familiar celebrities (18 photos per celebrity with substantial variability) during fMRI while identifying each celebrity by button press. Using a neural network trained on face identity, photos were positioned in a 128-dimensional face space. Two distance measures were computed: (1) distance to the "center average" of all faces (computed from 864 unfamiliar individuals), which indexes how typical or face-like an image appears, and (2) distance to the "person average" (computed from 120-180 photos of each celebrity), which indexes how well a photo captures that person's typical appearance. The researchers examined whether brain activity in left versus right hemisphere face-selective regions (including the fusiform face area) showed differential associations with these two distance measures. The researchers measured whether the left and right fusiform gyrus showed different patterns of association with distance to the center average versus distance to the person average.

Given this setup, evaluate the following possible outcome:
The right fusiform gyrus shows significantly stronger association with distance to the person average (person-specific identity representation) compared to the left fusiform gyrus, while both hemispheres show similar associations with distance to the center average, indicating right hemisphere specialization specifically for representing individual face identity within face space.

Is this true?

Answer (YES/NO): NO